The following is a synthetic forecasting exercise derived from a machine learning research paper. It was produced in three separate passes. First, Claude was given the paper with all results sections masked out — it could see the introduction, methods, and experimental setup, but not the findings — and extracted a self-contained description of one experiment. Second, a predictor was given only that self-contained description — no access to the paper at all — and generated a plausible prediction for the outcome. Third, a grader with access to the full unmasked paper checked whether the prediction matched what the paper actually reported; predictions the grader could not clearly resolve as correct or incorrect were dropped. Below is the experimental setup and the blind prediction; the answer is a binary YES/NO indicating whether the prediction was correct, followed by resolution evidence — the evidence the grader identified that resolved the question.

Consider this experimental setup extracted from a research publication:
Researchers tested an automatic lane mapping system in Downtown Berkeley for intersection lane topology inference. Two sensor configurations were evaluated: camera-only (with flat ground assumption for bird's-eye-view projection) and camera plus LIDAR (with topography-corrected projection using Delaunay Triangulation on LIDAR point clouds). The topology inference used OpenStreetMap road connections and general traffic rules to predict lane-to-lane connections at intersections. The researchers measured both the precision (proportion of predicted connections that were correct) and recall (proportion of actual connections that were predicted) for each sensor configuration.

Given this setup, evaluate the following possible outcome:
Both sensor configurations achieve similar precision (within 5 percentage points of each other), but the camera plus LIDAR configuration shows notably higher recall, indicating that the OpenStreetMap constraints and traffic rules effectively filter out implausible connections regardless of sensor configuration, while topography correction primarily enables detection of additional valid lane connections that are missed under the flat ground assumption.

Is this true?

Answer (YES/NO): NO